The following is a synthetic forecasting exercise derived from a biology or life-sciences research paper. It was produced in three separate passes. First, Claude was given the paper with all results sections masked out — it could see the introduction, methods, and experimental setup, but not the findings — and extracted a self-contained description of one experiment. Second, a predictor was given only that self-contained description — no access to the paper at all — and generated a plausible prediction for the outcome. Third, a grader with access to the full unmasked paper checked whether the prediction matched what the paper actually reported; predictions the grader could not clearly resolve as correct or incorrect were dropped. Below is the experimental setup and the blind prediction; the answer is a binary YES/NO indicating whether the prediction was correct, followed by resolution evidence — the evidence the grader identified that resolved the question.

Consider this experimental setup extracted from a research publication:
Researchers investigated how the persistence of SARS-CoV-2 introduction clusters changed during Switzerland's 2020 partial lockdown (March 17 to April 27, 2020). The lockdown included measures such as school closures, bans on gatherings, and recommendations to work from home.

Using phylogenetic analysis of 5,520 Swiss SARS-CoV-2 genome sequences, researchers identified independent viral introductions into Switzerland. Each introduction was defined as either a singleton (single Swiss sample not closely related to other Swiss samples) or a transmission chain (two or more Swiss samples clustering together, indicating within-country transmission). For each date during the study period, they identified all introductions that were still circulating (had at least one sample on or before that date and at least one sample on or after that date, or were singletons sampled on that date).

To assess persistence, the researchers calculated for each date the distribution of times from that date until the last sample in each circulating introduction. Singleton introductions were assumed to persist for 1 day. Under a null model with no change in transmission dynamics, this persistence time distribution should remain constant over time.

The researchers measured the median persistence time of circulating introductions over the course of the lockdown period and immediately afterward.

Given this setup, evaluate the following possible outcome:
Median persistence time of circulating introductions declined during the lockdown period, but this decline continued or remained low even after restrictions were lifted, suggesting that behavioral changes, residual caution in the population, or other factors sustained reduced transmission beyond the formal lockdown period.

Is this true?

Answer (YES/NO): NO